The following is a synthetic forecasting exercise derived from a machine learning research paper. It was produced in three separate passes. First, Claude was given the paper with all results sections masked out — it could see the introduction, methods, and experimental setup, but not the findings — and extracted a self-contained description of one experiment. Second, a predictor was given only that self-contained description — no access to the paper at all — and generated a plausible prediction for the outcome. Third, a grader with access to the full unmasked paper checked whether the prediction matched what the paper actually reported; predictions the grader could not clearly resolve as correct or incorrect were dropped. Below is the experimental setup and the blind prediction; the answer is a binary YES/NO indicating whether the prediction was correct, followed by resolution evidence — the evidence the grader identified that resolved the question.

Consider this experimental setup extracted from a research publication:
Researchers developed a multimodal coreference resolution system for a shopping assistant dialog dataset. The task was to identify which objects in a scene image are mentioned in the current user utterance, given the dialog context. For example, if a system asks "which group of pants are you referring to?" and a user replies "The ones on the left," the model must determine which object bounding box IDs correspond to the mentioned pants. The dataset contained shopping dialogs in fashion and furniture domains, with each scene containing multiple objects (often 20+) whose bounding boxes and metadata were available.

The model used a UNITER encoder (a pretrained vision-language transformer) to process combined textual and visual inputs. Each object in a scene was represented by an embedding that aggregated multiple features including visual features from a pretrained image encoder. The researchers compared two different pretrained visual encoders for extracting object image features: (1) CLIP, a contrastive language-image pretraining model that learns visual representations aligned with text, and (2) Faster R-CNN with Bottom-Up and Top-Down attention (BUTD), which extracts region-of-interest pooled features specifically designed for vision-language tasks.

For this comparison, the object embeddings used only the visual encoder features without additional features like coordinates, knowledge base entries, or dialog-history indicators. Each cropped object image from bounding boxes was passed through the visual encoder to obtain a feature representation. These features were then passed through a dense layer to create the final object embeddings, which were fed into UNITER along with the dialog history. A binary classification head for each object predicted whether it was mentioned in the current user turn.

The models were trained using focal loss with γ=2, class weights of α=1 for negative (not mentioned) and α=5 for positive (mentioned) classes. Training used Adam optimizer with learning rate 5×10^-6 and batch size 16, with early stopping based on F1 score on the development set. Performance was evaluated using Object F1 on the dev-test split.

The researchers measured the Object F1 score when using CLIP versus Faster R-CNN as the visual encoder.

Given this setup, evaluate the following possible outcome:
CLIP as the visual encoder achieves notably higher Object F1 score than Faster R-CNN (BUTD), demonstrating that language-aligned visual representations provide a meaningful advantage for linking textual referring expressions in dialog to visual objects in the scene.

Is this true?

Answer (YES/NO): NO